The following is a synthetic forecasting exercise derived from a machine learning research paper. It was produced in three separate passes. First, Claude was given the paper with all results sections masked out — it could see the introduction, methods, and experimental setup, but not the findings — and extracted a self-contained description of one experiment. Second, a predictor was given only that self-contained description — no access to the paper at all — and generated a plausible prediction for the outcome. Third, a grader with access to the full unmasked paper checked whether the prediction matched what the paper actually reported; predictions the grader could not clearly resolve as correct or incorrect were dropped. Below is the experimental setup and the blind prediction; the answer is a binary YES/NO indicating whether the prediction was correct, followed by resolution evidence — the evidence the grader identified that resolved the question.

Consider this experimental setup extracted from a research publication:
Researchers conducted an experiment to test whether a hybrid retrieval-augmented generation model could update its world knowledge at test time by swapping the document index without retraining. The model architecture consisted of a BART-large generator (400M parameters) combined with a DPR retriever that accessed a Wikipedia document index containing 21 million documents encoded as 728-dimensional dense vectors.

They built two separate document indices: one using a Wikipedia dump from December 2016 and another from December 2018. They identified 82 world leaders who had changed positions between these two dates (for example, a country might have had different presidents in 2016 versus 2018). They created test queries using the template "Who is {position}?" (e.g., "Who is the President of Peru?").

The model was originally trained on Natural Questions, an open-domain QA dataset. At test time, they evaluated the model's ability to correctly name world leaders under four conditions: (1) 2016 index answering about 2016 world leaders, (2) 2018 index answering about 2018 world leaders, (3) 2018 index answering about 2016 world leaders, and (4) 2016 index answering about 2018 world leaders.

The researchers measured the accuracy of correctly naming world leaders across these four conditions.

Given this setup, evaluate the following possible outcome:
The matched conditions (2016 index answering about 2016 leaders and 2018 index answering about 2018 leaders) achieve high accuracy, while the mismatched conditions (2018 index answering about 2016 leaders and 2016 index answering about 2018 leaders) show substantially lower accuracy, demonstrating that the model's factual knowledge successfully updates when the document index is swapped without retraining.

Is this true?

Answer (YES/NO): YES